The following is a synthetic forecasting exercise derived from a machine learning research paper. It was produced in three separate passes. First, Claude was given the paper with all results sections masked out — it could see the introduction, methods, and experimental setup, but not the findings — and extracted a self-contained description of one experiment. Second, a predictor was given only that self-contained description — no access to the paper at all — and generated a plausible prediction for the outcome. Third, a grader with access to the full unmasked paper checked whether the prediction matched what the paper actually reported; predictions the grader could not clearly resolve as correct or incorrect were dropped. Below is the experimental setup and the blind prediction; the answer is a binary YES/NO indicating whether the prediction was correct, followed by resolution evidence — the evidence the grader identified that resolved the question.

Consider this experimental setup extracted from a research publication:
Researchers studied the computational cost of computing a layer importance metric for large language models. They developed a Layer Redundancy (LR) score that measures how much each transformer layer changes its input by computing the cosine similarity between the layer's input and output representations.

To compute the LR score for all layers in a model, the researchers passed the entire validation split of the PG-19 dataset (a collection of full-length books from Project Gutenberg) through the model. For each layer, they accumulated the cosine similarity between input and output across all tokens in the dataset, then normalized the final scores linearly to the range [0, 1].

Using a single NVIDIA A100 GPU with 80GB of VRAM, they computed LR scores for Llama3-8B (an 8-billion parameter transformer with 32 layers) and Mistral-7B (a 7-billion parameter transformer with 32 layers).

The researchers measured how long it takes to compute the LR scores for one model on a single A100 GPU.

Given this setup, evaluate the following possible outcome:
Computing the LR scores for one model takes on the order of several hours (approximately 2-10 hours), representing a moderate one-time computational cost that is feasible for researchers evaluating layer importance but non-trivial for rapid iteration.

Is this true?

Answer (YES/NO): NO